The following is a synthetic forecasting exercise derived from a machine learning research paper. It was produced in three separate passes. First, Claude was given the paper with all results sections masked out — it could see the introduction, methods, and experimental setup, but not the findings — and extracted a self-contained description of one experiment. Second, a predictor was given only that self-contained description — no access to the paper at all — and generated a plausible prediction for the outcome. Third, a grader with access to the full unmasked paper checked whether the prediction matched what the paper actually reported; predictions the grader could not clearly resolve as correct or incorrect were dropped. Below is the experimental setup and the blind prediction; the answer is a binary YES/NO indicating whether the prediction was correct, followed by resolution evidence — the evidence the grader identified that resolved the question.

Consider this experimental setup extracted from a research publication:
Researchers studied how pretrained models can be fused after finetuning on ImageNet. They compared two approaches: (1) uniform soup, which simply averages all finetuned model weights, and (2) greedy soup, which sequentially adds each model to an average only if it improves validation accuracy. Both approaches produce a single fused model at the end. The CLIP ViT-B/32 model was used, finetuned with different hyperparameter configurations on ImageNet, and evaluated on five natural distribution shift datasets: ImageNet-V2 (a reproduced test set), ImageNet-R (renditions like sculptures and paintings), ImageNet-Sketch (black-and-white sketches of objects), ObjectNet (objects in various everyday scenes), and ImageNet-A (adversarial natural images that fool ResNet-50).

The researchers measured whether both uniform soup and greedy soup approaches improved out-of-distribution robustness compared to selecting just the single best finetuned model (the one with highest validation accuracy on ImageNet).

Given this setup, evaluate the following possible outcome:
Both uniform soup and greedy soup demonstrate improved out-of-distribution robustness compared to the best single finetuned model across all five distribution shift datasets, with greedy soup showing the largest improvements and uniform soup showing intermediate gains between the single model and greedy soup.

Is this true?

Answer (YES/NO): NO